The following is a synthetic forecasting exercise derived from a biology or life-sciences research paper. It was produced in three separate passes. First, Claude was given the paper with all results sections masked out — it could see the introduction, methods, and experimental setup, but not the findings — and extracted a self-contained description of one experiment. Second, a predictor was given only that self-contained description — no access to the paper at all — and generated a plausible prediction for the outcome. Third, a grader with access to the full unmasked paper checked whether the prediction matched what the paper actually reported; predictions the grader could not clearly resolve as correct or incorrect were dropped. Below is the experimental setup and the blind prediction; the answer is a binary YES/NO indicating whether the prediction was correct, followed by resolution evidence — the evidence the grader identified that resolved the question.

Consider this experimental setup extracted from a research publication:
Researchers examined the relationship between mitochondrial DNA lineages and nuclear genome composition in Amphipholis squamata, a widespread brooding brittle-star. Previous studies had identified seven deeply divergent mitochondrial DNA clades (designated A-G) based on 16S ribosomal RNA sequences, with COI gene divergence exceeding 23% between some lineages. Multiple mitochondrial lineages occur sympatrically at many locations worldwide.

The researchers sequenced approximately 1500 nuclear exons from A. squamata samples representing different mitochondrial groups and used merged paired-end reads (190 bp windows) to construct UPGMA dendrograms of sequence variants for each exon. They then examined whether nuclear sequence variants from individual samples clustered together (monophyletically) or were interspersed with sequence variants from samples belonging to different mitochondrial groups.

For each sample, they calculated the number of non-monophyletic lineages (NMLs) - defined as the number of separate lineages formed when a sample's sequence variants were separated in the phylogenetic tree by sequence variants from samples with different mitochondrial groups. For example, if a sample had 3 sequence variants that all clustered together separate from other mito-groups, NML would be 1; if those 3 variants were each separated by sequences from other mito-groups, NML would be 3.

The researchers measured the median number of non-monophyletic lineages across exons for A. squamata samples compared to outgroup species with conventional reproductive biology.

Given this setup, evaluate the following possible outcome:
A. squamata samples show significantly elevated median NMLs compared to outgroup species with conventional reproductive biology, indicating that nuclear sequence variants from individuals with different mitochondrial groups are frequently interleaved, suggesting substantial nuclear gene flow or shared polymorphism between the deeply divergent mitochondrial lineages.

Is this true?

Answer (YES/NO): YES